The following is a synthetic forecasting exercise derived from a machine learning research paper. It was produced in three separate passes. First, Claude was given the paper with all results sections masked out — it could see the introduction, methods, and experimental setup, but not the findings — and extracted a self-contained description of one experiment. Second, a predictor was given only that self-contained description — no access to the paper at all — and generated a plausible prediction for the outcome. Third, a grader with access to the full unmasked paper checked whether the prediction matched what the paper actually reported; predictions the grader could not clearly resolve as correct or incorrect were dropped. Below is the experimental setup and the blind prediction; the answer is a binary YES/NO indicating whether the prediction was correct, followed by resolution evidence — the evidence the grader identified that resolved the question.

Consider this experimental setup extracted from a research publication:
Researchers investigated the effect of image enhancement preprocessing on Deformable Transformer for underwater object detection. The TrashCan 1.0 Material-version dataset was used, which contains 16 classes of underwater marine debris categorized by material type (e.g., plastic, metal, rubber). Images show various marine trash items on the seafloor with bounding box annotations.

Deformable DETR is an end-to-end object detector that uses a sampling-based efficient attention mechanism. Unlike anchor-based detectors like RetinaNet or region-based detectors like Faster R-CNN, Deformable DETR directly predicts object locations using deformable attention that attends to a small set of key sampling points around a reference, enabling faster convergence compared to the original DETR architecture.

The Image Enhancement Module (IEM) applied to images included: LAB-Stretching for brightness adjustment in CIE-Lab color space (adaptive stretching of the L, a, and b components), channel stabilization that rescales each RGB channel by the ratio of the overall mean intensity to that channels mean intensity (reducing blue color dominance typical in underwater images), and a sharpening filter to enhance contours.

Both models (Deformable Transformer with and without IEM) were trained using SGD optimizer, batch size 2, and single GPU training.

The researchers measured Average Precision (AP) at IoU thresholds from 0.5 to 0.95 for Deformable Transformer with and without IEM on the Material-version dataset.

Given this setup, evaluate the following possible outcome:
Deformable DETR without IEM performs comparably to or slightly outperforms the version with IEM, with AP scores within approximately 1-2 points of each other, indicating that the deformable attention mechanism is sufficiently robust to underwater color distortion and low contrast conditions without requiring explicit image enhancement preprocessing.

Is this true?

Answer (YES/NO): NO